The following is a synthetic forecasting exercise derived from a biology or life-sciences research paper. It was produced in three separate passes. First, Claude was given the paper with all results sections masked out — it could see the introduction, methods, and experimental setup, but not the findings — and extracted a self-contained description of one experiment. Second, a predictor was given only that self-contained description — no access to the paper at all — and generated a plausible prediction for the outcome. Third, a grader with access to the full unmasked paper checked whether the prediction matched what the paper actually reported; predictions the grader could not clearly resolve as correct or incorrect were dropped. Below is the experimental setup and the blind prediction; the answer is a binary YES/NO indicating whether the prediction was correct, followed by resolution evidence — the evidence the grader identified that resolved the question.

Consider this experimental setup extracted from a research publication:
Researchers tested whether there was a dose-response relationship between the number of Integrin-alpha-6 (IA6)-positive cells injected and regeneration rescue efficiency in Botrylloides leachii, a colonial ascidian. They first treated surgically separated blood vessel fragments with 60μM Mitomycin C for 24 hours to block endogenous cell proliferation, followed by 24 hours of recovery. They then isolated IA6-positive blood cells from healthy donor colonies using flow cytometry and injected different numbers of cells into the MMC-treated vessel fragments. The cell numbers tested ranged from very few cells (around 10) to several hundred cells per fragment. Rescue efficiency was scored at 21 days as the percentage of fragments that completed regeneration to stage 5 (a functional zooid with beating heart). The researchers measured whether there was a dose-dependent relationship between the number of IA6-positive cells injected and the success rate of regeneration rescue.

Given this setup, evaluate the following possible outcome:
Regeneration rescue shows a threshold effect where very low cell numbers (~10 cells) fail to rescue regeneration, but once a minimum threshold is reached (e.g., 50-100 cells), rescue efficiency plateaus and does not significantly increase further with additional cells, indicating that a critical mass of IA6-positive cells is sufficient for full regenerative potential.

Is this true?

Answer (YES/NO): NO